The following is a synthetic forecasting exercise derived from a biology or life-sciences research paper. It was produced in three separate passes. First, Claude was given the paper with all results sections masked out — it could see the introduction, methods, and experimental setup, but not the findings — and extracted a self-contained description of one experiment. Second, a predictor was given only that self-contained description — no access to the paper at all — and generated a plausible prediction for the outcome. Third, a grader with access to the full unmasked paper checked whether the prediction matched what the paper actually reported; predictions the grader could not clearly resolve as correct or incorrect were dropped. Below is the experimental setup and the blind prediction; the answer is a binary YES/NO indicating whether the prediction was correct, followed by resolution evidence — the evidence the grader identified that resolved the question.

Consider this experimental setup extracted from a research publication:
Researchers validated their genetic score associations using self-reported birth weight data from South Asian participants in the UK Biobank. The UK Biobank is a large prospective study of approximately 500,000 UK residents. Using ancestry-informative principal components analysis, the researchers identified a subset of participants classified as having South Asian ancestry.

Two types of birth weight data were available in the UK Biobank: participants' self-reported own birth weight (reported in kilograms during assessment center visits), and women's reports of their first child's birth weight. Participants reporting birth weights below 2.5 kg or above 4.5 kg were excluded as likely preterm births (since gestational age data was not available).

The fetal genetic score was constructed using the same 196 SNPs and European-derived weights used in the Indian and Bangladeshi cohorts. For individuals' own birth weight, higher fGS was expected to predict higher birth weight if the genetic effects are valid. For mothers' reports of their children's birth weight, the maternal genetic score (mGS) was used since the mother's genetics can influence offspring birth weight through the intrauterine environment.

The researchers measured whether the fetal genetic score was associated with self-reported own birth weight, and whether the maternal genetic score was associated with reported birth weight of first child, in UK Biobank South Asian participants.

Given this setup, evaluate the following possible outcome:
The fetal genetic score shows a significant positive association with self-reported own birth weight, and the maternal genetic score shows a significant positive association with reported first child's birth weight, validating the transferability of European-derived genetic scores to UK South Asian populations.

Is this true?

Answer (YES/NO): YES